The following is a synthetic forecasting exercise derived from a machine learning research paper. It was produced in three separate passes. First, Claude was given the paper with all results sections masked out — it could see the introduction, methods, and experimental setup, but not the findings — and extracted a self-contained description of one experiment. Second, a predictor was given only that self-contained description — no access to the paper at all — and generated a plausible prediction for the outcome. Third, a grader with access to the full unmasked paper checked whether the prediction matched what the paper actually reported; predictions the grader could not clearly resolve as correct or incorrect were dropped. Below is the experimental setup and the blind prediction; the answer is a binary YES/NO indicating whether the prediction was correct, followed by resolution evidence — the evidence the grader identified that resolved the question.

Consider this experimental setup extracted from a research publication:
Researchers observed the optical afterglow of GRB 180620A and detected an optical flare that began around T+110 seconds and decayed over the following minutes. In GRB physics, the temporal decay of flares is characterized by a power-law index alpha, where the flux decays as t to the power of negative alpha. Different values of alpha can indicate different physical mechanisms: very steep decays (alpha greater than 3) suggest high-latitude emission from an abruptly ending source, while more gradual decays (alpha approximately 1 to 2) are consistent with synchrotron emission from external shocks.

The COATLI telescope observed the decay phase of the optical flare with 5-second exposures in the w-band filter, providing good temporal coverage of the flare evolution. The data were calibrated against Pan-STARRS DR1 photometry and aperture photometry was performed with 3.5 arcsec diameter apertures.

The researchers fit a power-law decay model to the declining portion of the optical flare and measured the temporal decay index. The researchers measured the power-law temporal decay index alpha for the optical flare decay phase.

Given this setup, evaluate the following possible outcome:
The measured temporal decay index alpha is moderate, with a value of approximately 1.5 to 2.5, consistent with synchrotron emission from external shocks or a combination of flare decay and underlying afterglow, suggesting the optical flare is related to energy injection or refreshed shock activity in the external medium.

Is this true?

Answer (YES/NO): NO